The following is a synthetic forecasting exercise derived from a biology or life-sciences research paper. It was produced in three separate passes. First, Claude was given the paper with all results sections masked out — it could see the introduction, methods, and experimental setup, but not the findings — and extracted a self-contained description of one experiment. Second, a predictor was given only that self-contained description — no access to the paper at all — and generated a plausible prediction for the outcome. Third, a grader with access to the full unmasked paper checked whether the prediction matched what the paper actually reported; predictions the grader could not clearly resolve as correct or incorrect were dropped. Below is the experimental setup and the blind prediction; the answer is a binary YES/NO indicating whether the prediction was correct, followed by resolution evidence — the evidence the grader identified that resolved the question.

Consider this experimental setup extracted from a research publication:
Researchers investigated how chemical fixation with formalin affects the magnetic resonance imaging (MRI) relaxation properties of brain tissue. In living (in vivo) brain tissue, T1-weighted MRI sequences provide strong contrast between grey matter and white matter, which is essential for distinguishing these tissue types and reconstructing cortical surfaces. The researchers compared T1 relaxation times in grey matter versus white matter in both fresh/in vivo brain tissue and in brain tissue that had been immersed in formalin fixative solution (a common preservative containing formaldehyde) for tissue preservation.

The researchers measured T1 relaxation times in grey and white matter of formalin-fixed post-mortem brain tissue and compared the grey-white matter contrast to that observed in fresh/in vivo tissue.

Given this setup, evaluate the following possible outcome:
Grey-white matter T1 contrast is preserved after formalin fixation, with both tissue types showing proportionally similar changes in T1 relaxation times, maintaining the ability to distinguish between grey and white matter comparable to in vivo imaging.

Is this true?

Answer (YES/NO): NO